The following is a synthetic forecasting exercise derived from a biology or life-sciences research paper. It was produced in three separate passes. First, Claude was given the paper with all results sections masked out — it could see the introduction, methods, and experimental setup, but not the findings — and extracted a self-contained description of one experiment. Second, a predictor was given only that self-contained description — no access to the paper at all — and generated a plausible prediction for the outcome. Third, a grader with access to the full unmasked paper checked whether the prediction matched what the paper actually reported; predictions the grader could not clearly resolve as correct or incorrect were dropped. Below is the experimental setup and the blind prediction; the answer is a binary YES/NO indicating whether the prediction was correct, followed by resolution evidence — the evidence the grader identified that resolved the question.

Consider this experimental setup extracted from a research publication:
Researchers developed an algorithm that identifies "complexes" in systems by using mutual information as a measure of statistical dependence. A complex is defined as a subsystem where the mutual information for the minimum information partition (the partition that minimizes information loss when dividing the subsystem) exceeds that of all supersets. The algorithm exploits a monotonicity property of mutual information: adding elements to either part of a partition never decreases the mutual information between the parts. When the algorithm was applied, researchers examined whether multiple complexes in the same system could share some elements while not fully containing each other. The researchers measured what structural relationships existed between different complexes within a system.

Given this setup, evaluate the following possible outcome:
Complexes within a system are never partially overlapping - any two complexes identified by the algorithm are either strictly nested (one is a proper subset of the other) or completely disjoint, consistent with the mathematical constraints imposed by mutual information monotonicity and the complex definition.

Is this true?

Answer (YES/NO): YES